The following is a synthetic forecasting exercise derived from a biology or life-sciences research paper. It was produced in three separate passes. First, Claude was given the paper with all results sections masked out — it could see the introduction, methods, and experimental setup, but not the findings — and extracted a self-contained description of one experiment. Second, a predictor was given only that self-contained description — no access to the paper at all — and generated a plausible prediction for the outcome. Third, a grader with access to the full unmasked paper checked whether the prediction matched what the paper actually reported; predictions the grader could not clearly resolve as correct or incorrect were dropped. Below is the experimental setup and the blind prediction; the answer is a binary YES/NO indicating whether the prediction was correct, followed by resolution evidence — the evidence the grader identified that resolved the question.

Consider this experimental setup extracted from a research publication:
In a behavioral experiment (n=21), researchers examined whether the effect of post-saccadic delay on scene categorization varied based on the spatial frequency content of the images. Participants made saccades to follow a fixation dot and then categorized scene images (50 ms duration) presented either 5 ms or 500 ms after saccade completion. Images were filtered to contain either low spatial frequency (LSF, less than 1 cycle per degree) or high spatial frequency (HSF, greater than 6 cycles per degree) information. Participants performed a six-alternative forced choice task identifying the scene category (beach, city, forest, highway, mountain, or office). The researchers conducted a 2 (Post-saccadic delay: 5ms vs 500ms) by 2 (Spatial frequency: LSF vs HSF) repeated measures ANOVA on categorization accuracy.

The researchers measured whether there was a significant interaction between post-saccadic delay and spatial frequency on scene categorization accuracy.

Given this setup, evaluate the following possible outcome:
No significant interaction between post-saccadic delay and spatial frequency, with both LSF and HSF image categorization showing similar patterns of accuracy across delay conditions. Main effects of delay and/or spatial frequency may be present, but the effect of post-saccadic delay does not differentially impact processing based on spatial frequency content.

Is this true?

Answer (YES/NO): YES